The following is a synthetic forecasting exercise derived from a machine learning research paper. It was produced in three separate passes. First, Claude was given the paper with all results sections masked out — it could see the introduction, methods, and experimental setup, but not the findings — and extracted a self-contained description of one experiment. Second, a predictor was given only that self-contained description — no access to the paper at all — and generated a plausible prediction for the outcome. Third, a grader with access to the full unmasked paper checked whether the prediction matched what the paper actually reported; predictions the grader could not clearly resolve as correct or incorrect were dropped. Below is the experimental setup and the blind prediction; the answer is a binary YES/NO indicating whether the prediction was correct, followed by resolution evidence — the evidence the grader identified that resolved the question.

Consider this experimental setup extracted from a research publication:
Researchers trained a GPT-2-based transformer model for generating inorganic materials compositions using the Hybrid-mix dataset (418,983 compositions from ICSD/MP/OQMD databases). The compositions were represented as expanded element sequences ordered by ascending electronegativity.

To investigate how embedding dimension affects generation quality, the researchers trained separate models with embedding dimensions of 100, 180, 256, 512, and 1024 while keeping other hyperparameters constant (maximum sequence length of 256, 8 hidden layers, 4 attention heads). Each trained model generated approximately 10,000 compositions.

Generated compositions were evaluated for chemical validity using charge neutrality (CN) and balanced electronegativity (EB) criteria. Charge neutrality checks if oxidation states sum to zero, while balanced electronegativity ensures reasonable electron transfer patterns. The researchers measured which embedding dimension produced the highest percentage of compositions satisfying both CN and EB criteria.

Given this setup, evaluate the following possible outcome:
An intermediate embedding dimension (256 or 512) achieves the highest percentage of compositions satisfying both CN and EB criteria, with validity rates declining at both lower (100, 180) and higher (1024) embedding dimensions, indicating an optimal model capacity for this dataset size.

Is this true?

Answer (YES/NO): YES